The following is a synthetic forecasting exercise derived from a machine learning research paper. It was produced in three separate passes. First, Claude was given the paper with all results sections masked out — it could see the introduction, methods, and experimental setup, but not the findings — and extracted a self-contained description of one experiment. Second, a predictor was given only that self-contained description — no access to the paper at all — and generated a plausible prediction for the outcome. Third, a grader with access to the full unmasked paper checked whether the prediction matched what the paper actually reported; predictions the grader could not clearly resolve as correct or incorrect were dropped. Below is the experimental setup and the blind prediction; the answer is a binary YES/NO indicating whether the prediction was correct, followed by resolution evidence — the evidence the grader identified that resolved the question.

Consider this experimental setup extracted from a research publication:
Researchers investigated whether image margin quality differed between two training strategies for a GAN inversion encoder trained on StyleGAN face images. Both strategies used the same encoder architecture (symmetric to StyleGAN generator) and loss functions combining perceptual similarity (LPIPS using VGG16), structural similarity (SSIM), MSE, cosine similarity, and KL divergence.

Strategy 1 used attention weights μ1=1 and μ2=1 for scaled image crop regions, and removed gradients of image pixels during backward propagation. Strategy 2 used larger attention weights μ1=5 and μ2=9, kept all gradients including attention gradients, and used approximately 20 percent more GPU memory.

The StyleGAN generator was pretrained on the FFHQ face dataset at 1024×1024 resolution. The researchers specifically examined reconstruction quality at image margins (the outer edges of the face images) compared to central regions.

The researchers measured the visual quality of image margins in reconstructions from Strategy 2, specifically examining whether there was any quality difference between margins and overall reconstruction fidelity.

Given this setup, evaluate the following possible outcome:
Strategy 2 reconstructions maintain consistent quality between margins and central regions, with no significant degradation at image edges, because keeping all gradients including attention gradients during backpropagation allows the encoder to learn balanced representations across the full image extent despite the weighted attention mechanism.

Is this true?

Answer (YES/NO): NO